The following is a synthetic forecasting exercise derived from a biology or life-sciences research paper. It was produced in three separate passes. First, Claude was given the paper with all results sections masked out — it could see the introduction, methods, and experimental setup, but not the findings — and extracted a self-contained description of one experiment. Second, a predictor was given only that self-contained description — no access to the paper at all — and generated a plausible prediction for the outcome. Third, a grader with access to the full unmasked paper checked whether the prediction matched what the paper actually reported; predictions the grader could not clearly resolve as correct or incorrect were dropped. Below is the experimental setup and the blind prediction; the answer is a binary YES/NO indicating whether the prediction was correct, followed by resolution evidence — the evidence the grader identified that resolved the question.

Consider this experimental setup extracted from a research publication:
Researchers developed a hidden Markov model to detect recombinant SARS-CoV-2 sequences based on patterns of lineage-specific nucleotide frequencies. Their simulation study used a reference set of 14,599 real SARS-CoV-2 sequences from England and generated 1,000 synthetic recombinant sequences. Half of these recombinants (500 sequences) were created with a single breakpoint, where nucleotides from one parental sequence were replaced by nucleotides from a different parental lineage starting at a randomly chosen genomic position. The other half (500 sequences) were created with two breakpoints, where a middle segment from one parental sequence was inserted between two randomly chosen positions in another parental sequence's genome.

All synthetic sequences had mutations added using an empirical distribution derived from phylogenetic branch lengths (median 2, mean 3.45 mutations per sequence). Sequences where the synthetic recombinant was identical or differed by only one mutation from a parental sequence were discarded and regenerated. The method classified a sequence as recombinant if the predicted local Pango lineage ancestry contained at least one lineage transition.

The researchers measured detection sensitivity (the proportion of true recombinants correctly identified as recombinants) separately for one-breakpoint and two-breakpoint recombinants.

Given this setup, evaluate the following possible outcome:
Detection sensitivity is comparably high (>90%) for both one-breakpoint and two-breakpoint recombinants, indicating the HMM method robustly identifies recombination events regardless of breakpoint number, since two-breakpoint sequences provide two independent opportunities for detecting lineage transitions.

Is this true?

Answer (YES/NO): NO